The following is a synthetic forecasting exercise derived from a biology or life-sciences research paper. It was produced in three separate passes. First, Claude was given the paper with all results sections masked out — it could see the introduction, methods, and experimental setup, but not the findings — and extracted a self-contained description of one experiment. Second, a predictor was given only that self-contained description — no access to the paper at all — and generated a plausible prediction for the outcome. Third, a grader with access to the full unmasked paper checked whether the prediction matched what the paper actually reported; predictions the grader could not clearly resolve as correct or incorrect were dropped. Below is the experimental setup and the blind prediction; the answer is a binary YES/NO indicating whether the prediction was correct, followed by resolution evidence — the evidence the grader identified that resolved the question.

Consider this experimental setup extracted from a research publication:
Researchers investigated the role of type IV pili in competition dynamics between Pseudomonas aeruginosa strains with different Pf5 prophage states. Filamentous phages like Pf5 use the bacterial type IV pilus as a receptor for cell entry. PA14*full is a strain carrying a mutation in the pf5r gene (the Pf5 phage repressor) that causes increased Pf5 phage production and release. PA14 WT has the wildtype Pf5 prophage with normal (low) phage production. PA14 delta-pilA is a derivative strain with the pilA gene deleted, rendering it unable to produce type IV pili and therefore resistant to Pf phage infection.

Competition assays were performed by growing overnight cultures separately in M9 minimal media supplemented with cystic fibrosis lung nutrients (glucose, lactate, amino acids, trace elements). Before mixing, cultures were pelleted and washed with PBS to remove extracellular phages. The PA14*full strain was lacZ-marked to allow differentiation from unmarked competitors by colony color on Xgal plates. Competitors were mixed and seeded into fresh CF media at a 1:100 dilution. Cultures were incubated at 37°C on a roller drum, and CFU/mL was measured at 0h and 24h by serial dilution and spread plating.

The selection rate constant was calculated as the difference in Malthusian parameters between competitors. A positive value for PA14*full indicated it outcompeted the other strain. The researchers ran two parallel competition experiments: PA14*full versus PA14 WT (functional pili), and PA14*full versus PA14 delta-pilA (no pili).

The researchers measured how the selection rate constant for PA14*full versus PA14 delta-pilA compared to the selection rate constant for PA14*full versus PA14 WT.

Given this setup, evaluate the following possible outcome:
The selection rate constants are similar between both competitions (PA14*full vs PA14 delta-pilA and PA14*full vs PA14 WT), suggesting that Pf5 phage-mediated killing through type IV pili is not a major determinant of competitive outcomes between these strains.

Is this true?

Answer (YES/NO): NO